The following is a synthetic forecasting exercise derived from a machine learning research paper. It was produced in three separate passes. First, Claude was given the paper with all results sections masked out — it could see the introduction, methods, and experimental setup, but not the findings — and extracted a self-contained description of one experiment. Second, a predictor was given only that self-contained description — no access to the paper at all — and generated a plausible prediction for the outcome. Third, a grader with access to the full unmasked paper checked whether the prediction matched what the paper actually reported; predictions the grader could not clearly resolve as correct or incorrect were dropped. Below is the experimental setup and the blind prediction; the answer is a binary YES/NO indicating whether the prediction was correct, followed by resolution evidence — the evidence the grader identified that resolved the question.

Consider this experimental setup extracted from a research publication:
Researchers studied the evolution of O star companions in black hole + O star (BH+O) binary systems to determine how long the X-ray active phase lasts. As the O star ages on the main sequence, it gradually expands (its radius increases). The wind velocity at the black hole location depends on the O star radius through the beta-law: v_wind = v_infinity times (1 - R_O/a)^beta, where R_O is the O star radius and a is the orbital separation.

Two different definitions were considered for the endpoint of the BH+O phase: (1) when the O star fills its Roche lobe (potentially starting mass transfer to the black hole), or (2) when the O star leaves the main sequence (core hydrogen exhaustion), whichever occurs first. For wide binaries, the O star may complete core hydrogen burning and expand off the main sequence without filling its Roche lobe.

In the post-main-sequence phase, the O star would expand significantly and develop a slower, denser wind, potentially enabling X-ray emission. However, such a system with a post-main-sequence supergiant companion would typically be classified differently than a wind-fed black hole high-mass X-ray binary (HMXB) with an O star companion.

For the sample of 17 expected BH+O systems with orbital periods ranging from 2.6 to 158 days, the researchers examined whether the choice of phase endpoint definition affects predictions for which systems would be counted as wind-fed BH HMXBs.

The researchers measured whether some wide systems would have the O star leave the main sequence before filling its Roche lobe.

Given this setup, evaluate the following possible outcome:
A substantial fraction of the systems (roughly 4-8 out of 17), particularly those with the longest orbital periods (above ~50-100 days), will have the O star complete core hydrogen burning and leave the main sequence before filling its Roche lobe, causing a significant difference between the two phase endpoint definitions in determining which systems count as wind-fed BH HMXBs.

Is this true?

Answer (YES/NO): NO